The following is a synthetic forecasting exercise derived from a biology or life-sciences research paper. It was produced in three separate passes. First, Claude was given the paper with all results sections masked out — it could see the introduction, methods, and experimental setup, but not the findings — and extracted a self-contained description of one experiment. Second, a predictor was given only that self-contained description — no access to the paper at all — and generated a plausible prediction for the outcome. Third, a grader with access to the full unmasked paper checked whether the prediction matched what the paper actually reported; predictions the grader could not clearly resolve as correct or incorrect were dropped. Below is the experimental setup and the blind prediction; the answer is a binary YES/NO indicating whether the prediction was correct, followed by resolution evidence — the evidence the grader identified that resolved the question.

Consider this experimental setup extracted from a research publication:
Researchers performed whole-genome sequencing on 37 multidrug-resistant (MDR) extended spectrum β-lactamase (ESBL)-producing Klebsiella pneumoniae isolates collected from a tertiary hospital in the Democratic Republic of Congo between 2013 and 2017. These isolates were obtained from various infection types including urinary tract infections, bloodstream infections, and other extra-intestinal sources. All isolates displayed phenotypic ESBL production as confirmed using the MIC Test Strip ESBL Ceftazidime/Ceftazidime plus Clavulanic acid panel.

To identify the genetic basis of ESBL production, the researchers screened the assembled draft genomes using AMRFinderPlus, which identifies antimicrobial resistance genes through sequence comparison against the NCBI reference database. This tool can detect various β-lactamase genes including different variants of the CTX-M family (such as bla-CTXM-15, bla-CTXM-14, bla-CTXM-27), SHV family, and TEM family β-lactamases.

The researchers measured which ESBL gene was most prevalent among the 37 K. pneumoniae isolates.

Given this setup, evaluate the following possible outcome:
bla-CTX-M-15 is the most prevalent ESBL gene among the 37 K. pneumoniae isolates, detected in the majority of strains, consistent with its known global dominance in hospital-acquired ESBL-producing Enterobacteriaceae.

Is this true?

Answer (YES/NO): YES